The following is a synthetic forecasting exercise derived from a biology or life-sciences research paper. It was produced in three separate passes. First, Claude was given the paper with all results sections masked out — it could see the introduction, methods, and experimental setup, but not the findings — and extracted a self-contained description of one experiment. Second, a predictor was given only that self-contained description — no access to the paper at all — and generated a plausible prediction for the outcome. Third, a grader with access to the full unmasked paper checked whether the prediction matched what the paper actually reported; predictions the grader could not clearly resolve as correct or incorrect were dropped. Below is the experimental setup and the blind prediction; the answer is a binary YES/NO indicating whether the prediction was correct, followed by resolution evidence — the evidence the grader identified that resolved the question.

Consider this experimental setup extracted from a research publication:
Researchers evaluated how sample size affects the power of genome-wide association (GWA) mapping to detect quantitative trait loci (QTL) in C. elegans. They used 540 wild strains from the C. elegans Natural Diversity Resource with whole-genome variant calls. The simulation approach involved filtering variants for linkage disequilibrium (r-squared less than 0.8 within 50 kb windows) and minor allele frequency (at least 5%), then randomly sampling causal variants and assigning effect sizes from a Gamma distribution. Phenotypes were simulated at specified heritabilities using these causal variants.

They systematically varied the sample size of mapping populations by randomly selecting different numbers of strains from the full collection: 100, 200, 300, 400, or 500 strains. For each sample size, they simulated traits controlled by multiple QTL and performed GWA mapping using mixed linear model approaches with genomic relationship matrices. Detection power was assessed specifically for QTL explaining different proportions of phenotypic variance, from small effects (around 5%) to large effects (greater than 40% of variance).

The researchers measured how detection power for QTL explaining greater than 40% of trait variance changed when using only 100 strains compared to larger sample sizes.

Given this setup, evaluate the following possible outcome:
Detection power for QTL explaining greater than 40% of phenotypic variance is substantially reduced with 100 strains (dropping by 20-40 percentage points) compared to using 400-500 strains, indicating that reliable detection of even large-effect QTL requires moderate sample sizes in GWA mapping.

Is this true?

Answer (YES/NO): NO